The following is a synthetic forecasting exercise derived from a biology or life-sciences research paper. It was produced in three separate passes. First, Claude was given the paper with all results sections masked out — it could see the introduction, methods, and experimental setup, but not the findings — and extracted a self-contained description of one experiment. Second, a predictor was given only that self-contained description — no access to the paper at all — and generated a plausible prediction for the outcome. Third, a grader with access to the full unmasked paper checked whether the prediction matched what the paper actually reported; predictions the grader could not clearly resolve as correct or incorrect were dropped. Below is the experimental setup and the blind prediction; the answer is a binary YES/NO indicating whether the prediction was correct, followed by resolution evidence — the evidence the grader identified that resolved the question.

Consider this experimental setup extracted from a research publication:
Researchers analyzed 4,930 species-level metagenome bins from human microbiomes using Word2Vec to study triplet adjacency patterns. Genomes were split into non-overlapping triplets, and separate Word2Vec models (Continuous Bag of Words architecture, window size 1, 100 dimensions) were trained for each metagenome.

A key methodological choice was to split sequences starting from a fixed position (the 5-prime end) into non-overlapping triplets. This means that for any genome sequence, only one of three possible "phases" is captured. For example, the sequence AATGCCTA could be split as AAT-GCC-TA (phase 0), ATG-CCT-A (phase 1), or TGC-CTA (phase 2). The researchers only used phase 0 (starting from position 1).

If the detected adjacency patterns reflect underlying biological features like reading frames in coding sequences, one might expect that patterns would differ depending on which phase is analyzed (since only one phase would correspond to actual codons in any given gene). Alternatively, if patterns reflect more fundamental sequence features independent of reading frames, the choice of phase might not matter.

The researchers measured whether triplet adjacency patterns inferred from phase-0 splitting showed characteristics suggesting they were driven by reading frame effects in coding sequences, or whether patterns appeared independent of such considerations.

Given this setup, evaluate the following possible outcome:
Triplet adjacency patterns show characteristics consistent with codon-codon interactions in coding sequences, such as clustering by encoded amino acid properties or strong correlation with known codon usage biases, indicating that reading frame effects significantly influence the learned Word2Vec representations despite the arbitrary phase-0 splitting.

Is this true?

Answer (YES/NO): NO